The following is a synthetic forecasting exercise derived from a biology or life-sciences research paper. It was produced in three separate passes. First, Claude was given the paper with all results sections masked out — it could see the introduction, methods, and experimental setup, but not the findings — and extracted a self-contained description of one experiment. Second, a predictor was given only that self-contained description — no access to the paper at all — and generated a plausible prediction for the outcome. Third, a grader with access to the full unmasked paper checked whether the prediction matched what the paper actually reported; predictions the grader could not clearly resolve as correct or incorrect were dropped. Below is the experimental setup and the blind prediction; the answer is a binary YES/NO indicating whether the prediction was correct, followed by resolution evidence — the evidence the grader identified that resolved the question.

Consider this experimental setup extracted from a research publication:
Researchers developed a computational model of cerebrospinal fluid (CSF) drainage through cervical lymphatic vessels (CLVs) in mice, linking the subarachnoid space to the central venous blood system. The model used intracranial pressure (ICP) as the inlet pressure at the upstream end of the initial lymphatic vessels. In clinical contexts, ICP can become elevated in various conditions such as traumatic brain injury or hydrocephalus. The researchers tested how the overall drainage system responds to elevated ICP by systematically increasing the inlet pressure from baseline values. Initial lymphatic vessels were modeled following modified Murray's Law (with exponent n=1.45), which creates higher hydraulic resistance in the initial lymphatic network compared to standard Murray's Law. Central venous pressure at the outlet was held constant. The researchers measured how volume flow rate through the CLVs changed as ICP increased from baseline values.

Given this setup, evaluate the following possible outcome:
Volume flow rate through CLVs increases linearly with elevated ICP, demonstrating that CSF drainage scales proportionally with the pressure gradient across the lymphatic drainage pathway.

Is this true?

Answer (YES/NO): NO